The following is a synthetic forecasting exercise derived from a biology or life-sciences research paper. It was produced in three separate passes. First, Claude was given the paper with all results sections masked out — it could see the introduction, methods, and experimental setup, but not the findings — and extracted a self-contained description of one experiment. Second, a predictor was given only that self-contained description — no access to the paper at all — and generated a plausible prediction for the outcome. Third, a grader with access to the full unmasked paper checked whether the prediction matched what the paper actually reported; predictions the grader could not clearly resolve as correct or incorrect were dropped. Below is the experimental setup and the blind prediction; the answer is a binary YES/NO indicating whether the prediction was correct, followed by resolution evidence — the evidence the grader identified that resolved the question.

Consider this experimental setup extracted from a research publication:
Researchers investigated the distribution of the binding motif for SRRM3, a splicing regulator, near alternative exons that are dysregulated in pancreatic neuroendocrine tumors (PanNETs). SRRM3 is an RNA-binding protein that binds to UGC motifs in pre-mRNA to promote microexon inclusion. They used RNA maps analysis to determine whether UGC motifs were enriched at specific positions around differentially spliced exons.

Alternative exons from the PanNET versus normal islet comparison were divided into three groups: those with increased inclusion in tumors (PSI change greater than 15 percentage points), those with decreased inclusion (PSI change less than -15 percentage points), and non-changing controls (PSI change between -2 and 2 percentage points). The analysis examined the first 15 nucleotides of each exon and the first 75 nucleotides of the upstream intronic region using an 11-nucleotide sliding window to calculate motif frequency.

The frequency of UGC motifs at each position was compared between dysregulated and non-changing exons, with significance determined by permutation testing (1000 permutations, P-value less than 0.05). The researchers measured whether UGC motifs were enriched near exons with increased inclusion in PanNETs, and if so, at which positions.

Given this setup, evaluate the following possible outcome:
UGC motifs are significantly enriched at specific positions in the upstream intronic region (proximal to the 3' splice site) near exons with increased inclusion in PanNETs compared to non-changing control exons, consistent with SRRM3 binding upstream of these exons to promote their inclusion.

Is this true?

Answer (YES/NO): YES